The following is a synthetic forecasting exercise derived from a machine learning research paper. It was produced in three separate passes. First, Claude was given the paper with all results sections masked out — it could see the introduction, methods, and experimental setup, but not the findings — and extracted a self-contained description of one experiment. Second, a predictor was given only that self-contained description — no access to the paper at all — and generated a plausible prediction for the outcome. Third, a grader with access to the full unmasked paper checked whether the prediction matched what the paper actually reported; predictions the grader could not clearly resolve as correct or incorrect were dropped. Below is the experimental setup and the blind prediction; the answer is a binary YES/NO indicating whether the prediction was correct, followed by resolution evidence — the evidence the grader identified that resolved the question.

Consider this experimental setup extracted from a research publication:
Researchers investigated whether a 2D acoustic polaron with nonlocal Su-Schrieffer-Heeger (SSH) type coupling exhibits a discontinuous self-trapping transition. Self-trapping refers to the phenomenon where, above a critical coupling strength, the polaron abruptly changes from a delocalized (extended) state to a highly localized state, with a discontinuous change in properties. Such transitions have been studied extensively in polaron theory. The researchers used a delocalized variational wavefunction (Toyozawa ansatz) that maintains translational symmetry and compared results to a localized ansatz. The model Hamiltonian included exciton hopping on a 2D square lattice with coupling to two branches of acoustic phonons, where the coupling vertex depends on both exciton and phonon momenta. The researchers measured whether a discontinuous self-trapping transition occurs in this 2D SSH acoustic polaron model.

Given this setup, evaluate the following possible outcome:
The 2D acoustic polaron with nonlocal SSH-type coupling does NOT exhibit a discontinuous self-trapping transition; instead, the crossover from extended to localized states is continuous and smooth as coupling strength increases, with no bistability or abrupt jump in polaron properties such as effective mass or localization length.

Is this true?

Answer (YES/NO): YES